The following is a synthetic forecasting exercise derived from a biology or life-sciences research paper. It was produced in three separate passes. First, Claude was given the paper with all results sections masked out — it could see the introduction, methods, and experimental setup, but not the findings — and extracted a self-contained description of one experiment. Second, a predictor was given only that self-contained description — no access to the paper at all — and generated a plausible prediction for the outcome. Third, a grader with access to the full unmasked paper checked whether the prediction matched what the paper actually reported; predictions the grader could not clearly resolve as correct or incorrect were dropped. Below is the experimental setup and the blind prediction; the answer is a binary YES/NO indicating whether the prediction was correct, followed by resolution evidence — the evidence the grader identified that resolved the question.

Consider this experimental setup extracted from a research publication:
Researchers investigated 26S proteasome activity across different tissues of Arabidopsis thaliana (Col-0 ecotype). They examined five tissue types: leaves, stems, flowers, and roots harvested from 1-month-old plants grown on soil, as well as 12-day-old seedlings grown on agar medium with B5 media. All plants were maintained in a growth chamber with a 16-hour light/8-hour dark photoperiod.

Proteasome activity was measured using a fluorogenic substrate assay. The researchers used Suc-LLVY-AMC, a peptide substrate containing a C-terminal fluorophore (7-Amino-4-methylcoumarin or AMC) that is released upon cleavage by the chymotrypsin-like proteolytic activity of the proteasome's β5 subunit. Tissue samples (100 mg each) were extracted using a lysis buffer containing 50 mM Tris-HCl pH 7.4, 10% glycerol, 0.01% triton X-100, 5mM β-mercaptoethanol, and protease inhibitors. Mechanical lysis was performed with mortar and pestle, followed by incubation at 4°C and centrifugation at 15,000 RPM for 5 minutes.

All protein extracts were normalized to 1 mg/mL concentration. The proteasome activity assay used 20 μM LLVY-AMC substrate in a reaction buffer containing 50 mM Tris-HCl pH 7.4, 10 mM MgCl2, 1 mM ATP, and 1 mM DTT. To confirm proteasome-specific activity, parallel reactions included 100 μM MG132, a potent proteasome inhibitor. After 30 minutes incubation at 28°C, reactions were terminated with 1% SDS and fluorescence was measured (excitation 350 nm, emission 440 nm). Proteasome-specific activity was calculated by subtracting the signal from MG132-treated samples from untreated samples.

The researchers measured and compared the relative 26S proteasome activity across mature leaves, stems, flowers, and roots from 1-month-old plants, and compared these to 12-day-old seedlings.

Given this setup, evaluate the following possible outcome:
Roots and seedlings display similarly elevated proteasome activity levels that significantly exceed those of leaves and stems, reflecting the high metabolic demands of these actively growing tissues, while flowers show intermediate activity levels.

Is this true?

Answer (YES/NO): NO